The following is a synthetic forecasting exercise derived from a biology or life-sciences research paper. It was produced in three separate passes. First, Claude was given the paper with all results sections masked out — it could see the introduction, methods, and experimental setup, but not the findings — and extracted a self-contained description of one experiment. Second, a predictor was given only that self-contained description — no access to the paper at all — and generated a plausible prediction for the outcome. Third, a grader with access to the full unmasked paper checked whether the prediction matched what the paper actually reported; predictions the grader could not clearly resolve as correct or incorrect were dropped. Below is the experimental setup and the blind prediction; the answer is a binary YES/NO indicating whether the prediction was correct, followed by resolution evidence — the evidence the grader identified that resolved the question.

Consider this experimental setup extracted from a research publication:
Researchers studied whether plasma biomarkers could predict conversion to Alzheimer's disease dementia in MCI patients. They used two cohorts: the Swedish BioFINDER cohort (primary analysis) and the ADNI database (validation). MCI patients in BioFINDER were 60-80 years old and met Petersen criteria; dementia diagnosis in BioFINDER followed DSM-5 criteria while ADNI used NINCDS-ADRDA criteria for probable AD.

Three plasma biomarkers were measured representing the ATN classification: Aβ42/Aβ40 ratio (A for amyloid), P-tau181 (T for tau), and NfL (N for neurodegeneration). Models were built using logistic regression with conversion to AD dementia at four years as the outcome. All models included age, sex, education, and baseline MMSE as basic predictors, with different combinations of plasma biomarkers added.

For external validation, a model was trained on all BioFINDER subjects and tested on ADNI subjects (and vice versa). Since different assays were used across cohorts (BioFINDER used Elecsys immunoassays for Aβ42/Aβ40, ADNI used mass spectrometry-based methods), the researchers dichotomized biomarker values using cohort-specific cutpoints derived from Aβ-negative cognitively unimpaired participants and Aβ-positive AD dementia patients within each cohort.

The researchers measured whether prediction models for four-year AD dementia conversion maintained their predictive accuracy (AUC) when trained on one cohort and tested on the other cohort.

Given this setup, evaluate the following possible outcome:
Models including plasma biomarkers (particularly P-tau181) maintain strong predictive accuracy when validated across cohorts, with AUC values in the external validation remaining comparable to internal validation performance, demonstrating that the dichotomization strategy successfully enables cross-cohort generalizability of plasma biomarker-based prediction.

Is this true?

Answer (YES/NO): YES